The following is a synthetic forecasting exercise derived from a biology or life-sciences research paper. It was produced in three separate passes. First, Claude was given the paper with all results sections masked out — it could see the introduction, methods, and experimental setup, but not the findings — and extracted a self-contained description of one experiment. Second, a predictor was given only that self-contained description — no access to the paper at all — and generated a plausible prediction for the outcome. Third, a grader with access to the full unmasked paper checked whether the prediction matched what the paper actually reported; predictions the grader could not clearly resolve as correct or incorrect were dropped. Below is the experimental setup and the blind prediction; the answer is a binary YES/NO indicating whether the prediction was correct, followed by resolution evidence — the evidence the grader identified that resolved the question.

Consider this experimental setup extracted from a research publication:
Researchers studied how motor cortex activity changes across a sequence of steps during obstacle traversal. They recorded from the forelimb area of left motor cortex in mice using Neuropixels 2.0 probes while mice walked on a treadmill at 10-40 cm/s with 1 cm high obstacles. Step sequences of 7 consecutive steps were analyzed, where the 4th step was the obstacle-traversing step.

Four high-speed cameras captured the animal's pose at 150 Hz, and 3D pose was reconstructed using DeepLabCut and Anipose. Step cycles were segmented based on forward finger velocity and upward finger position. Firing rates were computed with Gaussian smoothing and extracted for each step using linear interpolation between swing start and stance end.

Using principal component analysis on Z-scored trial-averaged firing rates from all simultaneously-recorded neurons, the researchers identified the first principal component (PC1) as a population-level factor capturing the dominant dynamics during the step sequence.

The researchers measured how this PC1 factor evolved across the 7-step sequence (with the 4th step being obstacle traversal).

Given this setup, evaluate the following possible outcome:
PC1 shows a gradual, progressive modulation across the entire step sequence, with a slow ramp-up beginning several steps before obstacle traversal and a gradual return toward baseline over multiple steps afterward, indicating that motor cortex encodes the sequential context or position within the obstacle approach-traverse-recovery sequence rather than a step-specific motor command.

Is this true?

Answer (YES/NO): NO